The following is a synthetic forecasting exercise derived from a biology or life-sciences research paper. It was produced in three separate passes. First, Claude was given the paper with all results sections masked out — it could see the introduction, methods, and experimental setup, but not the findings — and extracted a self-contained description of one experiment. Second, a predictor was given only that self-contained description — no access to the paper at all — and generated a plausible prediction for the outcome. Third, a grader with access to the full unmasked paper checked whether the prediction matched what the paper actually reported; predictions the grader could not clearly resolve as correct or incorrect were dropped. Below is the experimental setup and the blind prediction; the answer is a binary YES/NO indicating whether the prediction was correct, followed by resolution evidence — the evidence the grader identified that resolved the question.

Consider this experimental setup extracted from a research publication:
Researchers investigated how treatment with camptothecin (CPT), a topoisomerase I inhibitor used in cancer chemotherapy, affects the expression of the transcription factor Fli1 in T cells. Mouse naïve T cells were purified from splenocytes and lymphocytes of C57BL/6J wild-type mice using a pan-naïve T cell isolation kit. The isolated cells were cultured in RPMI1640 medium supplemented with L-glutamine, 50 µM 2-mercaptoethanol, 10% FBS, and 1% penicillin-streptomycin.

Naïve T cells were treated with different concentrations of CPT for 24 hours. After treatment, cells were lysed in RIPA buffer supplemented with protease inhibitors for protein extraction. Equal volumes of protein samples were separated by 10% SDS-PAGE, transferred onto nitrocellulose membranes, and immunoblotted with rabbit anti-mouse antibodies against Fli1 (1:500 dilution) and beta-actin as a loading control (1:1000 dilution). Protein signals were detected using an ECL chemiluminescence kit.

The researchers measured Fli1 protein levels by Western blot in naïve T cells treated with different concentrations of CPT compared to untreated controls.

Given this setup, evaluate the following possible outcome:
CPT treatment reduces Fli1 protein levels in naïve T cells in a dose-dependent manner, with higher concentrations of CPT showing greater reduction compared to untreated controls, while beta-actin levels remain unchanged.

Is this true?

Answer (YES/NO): YES